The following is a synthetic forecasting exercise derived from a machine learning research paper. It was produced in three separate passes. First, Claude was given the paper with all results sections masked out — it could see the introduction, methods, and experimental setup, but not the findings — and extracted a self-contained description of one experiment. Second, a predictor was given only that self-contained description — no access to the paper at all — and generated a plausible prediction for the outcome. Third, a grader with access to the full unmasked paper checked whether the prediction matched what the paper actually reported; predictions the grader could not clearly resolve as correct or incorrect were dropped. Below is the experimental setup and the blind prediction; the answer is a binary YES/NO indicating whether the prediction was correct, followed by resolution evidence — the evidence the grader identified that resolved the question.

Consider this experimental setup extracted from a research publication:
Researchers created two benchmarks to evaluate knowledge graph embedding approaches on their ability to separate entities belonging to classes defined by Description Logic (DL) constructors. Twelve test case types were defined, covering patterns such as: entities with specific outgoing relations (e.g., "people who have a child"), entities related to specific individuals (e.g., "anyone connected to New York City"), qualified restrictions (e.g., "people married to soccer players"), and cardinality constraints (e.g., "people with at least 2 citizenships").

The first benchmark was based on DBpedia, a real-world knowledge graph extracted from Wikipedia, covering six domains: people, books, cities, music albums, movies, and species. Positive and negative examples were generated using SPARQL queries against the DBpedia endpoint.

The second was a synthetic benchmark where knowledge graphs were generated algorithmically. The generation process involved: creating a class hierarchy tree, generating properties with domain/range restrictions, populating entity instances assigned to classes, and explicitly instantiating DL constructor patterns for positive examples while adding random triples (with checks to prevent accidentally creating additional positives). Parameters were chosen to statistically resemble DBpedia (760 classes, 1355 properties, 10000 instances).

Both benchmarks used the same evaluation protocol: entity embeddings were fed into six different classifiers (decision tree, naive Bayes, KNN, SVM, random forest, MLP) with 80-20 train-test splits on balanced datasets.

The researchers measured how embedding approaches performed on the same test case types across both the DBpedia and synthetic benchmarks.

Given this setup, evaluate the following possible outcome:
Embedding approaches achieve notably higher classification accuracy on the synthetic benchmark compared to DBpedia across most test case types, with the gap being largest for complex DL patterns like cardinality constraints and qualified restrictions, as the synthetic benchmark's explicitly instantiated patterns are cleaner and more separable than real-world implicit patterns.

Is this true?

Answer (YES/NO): NO